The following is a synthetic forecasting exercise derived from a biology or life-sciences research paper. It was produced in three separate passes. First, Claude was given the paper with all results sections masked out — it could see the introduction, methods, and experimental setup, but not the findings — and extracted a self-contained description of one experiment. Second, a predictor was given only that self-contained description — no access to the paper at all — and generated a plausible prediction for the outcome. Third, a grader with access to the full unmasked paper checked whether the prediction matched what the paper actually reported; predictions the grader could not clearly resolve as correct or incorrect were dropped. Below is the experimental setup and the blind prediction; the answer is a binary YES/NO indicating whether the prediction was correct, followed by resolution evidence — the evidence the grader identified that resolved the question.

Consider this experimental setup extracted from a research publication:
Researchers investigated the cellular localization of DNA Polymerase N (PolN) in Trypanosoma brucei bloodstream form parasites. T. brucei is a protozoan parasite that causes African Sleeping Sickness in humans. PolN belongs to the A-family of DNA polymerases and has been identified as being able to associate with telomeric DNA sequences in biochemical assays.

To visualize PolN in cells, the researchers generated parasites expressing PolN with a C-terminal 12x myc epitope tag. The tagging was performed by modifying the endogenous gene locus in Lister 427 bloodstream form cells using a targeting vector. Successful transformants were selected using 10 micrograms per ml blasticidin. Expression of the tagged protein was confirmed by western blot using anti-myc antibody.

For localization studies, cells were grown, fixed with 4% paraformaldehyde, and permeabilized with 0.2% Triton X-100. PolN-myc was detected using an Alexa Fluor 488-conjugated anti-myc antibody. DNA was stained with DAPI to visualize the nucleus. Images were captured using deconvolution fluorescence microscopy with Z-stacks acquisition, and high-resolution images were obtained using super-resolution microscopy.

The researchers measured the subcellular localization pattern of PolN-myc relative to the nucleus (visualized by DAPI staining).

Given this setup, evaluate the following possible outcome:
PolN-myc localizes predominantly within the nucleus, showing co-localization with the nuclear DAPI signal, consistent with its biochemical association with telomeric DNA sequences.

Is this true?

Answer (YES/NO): YES